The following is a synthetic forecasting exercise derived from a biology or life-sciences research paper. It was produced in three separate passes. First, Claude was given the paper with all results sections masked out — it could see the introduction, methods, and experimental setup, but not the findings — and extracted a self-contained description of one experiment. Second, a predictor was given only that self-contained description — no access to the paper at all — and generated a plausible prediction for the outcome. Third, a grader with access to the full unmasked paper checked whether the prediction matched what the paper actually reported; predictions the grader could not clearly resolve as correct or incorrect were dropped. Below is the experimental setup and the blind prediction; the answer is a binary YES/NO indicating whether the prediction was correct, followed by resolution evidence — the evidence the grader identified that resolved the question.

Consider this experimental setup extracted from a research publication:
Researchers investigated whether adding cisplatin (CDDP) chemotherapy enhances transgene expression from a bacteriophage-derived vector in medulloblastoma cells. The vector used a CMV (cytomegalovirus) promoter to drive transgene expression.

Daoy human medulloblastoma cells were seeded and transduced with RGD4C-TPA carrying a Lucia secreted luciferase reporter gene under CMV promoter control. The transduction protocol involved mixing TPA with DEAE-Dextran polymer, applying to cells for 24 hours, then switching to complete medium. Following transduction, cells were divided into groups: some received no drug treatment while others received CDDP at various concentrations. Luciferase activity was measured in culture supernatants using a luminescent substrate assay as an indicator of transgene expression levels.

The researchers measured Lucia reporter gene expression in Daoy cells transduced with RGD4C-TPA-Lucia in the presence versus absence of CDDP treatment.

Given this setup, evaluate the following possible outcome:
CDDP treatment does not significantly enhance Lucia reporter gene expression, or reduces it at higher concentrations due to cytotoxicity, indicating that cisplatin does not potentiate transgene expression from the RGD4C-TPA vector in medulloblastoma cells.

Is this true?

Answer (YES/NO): NO